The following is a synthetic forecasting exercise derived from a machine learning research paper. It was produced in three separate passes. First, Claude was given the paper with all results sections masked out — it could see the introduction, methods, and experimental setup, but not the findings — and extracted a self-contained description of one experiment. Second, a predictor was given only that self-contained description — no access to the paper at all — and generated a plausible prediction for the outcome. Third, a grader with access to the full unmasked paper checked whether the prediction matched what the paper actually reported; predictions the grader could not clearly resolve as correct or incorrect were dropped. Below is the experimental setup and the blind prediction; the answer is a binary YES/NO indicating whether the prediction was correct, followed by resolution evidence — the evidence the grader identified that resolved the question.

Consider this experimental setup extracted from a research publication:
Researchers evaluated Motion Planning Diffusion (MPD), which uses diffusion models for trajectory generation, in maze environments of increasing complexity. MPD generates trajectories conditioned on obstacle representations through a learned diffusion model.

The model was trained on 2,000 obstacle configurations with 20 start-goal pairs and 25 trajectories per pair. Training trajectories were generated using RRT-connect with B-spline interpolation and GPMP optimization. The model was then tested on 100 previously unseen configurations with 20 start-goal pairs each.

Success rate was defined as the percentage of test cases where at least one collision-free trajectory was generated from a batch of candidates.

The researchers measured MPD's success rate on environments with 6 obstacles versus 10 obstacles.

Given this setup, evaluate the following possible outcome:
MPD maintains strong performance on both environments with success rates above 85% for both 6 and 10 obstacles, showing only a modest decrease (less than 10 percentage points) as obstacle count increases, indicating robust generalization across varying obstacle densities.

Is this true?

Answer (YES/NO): NO